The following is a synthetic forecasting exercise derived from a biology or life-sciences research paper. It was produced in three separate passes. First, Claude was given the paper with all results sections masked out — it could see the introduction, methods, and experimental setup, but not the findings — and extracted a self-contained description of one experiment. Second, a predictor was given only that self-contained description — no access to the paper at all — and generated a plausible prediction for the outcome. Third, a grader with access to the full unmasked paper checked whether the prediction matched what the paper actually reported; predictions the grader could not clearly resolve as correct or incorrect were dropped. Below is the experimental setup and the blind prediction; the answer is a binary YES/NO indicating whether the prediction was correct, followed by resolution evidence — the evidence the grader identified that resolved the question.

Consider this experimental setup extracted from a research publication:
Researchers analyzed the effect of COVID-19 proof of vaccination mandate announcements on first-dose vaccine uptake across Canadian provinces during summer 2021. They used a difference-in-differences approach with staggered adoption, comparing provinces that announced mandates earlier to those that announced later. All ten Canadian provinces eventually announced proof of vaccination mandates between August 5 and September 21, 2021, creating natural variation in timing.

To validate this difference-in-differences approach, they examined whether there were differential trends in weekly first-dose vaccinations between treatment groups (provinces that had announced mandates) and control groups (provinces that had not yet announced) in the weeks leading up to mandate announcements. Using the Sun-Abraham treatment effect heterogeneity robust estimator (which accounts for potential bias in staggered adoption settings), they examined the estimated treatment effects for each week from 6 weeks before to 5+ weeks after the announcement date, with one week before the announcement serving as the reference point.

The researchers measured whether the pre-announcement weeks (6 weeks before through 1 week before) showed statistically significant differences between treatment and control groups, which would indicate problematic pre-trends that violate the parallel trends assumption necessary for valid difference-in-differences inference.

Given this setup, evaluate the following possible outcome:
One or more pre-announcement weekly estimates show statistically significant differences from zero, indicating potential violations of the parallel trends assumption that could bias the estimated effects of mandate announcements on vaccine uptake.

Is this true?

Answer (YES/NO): NO